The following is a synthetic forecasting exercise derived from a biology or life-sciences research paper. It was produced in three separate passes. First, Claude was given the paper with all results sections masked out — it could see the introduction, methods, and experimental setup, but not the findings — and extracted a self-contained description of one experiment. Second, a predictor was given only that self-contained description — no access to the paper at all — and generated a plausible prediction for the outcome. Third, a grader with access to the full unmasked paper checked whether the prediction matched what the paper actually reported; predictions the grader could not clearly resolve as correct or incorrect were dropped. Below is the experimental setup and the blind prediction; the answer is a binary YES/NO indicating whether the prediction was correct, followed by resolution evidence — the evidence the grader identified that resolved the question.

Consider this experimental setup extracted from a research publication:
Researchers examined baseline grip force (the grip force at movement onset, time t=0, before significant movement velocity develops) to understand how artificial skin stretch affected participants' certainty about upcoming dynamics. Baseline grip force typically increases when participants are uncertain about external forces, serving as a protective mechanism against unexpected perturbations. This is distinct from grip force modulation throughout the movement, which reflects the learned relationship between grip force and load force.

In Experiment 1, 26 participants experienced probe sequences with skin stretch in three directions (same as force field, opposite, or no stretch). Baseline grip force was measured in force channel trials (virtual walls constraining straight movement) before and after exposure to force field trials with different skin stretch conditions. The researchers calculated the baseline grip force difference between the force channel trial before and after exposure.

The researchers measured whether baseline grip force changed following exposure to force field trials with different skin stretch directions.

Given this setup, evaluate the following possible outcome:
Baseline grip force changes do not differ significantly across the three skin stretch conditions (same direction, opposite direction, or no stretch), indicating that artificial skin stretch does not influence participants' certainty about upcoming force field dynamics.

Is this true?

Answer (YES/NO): NO